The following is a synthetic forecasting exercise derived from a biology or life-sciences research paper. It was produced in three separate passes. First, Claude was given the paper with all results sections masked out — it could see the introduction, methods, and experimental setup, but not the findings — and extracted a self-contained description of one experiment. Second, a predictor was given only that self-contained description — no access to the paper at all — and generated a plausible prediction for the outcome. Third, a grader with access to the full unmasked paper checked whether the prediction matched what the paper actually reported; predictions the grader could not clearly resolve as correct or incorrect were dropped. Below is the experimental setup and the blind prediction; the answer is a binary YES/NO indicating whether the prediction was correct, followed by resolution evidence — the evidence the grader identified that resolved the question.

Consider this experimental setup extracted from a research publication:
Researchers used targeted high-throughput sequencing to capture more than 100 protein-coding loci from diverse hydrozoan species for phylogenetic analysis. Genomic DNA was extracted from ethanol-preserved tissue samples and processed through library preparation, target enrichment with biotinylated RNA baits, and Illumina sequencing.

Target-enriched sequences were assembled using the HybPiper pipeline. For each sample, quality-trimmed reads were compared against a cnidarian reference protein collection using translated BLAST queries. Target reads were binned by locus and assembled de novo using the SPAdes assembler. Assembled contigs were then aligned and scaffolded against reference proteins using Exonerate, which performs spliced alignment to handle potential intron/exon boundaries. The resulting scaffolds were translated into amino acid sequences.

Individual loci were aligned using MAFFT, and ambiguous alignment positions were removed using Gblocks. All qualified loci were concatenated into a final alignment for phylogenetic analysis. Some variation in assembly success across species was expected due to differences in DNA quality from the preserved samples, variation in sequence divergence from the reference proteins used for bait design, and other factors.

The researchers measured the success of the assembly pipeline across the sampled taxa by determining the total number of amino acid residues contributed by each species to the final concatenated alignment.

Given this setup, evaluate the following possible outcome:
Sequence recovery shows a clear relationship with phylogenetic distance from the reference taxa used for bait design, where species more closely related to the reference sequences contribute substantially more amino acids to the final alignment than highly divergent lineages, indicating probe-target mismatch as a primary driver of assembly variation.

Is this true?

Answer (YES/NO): NO